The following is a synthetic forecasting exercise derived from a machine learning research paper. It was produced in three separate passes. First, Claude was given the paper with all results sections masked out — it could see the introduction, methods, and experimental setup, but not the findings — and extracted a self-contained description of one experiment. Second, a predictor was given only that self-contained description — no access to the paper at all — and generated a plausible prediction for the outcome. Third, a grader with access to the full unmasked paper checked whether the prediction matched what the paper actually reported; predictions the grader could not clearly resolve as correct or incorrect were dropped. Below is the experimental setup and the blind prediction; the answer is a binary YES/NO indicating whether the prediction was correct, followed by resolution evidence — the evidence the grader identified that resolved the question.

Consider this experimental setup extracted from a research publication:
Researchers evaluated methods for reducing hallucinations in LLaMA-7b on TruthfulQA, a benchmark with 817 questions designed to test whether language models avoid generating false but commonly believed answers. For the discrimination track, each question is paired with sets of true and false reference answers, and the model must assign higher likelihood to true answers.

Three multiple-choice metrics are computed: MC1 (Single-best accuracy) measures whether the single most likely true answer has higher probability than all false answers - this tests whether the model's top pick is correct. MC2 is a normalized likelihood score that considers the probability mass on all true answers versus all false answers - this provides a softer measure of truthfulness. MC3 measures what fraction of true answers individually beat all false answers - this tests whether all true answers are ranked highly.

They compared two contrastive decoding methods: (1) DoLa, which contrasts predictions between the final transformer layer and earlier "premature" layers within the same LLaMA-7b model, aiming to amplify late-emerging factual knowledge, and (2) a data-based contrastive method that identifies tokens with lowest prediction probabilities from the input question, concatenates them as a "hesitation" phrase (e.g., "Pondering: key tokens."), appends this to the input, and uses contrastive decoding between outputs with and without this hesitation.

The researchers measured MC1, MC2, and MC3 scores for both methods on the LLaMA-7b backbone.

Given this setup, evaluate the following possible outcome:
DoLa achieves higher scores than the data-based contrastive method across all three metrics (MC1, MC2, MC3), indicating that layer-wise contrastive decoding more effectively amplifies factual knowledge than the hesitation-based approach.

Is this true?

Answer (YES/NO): NO